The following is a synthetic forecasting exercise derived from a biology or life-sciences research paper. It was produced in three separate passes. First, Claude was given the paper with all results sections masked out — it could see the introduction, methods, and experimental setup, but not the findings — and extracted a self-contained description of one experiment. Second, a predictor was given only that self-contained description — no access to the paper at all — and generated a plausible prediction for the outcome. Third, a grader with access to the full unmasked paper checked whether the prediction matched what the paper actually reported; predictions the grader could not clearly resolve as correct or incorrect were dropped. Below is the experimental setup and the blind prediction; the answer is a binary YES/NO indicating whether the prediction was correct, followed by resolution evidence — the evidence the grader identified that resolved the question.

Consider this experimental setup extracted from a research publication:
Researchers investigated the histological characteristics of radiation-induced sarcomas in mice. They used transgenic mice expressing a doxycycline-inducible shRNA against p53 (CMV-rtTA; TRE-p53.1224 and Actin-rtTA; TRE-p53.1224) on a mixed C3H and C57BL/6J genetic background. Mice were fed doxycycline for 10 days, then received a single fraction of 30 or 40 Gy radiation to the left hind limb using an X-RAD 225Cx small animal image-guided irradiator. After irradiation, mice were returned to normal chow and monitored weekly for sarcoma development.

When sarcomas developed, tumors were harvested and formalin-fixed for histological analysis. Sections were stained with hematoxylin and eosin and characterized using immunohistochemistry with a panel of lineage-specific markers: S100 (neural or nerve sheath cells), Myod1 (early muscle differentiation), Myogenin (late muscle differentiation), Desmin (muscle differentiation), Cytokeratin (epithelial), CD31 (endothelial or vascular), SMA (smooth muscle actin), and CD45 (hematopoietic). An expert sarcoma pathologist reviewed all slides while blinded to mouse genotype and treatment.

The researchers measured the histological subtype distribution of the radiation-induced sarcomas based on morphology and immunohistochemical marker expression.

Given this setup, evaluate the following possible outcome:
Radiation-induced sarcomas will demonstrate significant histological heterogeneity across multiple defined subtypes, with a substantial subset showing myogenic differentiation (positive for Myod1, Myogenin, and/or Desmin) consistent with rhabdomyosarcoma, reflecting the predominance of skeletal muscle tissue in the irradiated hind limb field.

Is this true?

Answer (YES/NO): NO